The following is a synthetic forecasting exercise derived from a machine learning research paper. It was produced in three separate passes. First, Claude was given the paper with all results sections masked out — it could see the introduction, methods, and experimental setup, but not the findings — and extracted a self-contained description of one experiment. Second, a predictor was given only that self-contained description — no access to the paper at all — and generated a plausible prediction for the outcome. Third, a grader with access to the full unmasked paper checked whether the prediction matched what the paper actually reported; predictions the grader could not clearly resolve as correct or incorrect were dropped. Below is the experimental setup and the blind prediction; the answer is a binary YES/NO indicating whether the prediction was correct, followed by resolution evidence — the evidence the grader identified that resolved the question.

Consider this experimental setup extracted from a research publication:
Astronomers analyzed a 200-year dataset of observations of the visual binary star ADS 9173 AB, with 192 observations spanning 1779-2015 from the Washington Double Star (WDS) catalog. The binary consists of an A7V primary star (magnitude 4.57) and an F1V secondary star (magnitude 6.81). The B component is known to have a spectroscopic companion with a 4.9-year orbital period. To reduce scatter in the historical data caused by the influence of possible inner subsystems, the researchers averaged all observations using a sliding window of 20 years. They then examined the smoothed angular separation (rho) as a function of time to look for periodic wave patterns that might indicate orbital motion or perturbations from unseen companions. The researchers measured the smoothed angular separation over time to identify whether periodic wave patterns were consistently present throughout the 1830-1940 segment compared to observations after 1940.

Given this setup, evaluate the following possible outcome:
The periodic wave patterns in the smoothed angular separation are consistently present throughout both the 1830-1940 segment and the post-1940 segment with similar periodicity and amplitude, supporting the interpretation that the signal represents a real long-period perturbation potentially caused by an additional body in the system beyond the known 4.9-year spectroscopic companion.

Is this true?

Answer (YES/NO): NO